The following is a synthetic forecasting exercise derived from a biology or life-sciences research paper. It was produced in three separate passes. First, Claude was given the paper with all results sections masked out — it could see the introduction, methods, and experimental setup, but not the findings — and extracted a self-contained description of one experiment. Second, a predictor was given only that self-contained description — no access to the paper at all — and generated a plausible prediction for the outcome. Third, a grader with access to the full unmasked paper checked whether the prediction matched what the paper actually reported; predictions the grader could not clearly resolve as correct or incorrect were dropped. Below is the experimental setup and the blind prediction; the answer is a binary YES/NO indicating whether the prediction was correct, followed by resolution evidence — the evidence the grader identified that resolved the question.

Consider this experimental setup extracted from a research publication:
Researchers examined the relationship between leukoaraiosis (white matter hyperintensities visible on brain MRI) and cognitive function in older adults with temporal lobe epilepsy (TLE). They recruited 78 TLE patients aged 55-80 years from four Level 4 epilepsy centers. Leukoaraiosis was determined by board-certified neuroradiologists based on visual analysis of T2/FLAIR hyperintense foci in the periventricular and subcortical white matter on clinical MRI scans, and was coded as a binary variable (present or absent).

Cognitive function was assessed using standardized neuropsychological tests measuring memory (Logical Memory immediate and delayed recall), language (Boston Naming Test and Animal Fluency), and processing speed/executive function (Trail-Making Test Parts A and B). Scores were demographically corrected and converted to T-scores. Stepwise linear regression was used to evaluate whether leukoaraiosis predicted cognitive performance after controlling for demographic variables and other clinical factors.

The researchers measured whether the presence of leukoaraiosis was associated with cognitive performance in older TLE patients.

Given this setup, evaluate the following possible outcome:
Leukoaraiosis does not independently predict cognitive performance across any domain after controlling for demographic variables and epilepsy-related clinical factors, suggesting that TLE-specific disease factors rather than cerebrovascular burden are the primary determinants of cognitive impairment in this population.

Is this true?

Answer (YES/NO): NO